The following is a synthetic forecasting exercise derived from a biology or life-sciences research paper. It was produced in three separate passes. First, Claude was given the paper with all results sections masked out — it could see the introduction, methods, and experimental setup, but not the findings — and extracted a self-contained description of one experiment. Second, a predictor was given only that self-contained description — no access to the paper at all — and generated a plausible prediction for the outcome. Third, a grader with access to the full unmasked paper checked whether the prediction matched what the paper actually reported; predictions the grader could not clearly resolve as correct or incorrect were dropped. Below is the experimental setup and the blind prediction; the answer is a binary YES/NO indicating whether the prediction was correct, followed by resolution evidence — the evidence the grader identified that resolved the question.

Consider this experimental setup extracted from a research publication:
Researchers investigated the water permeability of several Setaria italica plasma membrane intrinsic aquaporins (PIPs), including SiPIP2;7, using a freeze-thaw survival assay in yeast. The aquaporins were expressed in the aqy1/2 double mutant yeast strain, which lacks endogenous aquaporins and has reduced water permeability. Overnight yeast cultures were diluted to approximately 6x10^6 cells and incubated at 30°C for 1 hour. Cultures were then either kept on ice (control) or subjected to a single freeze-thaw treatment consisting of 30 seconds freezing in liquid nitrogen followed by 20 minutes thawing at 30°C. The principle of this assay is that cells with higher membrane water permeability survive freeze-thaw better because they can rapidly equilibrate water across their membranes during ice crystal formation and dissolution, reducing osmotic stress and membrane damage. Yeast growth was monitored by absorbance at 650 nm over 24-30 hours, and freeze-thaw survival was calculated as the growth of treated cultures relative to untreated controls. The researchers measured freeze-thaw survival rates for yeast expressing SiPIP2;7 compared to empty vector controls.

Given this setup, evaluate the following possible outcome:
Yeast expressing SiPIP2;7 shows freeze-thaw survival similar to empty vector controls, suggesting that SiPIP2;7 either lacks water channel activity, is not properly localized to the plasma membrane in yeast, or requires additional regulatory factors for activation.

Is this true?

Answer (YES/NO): NO